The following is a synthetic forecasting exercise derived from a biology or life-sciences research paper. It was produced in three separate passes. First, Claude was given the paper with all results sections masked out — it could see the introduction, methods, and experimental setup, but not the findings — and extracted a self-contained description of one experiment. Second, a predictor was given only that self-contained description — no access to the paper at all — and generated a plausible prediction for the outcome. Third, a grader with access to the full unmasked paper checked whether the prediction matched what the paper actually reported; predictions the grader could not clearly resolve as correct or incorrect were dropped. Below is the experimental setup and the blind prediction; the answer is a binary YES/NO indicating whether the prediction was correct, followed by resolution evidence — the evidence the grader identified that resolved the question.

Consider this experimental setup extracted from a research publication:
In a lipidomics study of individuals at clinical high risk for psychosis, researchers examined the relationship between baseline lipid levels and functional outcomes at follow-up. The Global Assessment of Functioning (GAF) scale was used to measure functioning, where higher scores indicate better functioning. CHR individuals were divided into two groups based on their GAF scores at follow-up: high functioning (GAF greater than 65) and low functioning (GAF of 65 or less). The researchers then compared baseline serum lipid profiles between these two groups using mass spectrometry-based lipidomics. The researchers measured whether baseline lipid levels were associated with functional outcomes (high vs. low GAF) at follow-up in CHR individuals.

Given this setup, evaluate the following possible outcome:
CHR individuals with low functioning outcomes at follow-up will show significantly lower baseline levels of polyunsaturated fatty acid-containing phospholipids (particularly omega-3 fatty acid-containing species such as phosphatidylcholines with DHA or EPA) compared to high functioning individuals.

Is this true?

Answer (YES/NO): NO